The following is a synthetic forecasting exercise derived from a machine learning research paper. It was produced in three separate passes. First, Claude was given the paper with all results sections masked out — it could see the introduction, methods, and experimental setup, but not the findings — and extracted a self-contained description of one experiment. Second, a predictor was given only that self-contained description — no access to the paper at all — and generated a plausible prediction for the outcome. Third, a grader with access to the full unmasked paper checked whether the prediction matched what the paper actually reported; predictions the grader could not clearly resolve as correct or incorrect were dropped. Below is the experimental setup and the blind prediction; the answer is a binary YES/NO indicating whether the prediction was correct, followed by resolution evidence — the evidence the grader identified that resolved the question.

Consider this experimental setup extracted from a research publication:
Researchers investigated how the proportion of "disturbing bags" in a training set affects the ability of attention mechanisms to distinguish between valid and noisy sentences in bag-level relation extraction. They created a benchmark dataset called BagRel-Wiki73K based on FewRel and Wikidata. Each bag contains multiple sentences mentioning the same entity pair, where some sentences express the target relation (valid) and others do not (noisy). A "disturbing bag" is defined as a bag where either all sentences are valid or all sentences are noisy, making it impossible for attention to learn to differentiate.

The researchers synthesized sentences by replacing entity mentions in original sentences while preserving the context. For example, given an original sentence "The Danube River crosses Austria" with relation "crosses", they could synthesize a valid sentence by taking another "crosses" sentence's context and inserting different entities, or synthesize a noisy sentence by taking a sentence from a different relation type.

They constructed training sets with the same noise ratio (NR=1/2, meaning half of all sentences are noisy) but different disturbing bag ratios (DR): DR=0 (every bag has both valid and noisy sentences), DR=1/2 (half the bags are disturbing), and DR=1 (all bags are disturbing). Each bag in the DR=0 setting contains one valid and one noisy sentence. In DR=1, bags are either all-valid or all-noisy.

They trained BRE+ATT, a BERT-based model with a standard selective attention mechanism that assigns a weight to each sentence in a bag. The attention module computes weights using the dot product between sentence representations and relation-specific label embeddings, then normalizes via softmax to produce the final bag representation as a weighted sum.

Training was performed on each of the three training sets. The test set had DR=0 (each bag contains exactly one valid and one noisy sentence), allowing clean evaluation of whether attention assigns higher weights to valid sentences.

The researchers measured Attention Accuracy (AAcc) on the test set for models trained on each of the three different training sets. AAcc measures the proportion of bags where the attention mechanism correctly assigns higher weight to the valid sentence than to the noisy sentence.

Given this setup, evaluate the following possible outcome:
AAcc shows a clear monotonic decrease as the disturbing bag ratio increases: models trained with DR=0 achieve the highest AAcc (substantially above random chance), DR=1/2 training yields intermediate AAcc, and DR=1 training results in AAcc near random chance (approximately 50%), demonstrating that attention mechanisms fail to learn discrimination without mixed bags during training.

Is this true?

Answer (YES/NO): NO